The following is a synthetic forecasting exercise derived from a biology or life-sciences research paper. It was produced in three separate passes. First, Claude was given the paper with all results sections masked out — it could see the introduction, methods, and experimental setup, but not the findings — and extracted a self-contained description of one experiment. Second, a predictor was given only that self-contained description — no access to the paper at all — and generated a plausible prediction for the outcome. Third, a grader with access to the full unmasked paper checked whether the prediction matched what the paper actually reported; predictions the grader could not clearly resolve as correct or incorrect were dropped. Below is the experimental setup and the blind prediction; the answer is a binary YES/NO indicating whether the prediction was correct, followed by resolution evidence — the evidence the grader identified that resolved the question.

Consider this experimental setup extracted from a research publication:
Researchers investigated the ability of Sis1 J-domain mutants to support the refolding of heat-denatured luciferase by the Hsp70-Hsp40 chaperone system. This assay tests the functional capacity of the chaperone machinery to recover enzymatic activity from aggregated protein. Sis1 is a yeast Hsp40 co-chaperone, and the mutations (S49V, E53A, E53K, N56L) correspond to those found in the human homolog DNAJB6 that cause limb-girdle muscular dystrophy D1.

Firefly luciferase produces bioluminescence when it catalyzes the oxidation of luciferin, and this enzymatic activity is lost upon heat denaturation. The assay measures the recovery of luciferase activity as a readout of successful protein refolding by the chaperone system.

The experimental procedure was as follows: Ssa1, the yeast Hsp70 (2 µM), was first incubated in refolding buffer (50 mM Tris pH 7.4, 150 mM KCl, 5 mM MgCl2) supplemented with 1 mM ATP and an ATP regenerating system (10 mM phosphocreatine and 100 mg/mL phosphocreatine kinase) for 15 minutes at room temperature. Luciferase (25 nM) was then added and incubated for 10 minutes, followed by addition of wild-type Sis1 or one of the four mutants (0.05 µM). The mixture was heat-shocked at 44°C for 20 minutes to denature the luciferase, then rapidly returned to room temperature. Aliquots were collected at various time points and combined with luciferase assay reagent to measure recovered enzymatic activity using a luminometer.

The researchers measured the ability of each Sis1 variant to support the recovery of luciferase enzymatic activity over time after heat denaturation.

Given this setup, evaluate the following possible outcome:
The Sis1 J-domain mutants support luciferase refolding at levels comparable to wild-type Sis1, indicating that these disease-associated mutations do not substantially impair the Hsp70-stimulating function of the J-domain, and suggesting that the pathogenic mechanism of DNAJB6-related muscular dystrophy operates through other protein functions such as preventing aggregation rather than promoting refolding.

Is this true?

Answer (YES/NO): NO